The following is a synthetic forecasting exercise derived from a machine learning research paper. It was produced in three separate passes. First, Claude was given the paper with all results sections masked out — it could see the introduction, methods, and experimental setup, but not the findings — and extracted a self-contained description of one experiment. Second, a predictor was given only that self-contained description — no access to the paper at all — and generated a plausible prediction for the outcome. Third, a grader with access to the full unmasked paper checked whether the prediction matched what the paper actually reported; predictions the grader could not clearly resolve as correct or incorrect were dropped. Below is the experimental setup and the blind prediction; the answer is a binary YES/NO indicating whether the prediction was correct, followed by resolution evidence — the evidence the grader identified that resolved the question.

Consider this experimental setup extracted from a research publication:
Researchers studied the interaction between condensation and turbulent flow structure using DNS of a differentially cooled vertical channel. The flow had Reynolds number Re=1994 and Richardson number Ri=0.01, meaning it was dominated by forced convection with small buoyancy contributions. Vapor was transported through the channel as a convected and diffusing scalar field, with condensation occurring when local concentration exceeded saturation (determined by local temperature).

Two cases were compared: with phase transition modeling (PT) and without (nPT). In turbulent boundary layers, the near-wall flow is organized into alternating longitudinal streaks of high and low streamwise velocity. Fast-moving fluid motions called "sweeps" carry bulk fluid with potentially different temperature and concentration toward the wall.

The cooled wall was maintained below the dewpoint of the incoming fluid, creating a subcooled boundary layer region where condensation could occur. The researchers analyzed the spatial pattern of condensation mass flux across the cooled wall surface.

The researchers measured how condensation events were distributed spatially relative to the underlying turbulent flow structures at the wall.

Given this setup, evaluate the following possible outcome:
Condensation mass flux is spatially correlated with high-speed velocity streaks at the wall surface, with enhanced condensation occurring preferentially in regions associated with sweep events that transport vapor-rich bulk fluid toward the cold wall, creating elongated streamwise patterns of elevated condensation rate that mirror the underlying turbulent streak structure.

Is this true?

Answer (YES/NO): YES